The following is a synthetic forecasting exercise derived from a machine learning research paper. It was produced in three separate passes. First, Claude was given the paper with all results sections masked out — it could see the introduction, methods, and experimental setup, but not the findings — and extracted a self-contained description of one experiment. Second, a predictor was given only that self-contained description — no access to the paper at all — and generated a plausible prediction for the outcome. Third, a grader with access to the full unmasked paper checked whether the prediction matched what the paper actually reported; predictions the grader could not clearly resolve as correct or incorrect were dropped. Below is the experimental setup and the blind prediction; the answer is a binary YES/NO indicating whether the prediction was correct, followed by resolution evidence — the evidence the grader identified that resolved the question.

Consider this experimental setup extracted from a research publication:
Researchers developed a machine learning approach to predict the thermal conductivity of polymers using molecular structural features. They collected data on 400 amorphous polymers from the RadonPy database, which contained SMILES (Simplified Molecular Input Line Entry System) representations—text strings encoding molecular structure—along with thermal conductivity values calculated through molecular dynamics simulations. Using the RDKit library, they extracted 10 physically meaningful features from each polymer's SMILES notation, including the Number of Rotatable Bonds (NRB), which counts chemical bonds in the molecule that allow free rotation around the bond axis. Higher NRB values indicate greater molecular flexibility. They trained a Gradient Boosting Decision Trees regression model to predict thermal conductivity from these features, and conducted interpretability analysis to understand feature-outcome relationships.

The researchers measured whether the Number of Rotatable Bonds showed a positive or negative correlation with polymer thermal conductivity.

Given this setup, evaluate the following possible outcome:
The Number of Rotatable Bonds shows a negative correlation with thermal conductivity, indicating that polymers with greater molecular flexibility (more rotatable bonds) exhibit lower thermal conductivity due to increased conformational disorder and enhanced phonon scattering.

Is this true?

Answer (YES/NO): NO